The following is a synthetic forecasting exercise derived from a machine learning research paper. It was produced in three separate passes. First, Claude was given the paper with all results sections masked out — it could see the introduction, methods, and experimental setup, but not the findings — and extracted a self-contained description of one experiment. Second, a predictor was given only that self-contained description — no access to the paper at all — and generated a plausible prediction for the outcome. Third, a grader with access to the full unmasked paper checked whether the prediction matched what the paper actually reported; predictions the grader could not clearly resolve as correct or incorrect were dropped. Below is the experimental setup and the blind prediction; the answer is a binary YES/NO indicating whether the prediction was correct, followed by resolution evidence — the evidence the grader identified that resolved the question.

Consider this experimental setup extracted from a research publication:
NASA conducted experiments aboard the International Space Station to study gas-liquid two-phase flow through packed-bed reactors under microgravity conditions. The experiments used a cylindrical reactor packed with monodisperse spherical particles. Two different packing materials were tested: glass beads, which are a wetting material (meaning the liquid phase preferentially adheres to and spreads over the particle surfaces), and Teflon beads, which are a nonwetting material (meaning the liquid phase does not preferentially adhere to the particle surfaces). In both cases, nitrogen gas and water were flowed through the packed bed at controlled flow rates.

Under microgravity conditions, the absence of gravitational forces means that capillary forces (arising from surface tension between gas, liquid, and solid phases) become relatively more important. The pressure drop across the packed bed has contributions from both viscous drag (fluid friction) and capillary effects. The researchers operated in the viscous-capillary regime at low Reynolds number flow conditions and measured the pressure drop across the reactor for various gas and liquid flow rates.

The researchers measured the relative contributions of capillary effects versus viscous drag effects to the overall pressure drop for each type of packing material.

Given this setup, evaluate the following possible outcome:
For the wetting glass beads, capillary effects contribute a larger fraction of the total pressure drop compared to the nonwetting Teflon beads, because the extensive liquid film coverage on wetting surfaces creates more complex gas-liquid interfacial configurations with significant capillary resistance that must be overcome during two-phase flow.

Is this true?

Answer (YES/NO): YES